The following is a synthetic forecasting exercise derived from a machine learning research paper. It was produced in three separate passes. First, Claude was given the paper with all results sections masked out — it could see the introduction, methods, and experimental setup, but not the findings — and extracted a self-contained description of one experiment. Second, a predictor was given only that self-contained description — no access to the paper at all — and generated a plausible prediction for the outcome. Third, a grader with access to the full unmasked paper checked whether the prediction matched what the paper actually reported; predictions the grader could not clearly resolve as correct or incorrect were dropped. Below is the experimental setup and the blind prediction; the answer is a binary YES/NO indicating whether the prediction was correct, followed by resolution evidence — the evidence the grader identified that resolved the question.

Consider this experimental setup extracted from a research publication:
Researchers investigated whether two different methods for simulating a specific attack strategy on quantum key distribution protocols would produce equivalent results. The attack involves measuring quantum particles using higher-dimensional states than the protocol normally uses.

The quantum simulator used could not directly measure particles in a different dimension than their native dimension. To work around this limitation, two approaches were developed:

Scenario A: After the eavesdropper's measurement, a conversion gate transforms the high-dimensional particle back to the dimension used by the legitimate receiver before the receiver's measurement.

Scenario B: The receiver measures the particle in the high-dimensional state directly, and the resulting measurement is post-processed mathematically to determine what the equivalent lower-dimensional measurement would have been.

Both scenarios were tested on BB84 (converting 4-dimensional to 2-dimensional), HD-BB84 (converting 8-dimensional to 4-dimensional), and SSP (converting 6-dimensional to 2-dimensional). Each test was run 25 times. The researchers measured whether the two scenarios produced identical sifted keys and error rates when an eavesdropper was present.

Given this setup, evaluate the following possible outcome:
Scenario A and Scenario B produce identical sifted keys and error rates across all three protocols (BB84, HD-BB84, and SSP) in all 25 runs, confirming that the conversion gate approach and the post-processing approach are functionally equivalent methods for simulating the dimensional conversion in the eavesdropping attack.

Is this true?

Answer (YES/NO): YES